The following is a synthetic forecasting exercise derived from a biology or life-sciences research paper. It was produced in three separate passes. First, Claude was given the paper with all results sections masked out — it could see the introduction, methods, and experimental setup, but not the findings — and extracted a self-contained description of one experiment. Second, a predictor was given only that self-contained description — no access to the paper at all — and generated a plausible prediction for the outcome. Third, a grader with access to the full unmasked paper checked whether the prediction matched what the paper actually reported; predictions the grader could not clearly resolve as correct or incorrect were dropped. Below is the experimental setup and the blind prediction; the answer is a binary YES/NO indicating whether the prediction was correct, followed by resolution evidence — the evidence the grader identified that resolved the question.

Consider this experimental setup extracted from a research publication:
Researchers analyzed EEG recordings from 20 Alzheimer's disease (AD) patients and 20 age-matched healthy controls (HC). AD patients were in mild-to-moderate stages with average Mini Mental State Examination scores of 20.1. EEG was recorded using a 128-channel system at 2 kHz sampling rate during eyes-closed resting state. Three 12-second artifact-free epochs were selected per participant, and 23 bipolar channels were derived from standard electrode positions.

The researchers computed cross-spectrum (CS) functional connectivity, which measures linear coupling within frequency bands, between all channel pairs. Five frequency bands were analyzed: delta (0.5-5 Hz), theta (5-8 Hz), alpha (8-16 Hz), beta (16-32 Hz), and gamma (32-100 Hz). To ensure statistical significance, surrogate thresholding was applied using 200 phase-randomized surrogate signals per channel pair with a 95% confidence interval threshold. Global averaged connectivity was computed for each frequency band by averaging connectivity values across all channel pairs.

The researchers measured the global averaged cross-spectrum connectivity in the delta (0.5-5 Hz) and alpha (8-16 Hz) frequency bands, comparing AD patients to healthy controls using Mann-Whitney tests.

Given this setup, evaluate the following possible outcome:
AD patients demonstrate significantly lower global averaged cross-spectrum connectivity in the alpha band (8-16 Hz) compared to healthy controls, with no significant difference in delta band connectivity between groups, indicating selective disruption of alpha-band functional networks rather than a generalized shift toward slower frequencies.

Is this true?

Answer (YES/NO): NO